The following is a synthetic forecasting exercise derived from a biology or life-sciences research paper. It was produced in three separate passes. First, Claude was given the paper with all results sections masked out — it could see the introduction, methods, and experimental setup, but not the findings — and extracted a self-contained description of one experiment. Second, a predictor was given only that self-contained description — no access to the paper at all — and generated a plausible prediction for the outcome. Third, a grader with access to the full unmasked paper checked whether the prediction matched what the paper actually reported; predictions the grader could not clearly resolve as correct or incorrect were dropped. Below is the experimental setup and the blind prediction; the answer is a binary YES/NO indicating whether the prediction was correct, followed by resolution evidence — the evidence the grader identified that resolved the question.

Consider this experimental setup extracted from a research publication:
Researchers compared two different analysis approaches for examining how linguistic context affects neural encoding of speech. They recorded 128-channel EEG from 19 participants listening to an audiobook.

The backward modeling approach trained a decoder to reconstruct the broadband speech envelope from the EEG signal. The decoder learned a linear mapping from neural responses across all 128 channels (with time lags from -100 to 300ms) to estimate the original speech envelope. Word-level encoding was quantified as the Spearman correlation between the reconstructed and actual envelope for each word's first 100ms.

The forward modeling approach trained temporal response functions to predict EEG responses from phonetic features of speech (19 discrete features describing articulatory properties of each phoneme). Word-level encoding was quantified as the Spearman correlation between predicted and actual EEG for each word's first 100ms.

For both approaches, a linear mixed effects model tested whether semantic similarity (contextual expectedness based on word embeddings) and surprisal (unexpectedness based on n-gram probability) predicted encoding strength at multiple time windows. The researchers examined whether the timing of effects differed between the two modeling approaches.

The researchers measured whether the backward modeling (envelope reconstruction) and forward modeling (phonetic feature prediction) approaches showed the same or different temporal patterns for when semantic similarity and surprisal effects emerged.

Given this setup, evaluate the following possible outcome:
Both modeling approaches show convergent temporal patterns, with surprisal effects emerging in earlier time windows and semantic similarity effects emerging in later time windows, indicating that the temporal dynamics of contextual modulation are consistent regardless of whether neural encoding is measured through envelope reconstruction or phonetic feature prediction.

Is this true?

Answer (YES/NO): NO